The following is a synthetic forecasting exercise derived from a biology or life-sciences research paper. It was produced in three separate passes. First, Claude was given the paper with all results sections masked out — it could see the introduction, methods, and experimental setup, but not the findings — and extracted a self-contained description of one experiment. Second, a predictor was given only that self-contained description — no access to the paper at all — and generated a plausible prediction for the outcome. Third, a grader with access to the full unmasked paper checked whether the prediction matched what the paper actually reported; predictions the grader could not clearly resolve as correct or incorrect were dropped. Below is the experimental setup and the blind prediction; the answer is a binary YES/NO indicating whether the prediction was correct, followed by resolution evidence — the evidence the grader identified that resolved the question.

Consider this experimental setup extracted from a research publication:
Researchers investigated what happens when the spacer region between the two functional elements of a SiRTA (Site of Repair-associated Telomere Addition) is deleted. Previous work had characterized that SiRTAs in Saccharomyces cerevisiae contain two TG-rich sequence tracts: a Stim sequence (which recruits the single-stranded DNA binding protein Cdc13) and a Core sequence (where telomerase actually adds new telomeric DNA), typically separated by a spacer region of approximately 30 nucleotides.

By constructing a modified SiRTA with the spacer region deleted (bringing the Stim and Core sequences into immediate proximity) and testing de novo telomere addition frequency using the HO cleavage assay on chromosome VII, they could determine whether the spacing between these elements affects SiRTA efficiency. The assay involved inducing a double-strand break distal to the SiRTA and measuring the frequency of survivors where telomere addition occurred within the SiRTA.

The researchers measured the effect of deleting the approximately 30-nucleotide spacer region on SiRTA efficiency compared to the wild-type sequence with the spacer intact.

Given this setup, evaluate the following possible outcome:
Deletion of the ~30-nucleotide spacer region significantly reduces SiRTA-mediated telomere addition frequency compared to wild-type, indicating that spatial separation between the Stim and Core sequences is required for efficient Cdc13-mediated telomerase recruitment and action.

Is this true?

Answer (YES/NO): NO